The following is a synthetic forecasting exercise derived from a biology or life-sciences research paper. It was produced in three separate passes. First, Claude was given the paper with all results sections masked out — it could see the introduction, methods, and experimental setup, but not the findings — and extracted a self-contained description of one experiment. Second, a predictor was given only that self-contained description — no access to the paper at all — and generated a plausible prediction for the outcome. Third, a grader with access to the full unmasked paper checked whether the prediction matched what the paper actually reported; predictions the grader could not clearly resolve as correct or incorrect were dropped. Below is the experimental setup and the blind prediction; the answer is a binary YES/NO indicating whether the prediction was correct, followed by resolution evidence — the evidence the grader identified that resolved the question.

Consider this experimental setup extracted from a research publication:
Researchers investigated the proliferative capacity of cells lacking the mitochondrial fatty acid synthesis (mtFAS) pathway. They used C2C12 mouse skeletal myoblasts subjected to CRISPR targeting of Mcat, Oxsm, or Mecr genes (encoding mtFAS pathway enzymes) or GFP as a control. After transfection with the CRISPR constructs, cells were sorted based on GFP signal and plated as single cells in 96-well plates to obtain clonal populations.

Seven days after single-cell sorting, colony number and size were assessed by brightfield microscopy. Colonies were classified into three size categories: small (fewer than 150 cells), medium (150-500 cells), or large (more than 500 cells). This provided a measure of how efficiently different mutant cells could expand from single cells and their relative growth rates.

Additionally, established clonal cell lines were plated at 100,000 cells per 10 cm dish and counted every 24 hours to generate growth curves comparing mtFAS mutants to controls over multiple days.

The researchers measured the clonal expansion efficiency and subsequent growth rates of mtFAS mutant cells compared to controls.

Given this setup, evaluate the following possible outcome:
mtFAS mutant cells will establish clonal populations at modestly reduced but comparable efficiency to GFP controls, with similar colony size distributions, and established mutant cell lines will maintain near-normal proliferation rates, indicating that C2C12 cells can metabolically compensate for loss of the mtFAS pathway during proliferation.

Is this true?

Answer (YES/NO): NO